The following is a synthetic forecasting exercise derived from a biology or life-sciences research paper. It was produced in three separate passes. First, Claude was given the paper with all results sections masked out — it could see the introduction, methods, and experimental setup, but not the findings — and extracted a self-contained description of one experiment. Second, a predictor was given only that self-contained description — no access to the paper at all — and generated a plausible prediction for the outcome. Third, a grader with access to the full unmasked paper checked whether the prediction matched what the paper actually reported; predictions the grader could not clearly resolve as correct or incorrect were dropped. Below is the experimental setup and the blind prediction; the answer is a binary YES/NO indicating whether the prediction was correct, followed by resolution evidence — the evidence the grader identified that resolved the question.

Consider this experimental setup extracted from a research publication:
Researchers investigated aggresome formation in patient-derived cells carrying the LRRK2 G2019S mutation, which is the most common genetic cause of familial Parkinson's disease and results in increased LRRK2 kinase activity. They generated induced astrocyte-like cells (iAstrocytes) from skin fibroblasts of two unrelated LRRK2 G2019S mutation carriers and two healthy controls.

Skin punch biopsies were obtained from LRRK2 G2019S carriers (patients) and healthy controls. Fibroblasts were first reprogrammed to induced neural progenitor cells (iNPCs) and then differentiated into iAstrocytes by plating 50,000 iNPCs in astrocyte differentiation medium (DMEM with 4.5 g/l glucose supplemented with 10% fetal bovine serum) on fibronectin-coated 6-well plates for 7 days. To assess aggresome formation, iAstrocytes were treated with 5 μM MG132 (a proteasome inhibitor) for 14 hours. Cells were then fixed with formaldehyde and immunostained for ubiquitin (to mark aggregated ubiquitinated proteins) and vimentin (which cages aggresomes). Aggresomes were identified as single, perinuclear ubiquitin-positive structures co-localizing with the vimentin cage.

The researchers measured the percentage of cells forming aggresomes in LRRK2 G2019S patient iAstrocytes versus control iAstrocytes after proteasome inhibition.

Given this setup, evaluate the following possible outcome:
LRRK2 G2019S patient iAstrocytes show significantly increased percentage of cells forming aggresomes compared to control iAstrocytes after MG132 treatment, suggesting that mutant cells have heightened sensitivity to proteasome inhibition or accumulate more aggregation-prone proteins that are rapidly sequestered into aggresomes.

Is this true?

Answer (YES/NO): NO